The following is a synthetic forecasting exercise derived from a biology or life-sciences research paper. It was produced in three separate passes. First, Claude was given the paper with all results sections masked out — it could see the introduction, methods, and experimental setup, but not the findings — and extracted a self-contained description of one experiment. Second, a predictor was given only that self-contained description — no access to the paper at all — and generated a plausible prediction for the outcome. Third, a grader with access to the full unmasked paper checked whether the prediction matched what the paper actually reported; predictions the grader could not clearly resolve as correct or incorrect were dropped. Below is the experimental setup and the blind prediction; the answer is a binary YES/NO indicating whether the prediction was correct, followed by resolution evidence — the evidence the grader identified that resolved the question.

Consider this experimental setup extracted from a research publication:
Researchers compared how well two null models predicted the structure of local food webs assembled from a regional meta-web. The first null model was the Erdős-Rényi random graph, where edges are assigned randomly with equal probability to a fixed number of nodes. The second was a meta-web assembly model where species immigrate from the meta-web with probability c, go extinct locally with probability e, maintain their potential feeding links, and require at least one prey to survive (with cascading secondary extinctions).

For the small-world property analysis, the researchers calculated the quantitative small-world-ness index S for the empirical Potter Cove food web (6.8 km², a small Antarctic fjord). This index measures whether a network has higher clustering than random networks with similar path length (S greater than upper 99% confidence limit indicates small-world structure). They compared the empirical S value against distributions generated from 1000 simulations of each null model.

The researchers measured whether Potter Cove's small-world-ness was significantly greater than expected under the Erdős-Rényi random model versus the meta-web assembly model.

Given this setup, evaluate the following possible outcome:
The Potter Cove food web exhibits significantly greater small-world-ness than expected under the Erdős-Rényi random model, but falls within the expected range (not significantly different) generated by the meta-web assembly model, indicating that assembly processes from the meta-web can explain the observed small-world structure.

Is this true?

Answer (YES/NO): YES